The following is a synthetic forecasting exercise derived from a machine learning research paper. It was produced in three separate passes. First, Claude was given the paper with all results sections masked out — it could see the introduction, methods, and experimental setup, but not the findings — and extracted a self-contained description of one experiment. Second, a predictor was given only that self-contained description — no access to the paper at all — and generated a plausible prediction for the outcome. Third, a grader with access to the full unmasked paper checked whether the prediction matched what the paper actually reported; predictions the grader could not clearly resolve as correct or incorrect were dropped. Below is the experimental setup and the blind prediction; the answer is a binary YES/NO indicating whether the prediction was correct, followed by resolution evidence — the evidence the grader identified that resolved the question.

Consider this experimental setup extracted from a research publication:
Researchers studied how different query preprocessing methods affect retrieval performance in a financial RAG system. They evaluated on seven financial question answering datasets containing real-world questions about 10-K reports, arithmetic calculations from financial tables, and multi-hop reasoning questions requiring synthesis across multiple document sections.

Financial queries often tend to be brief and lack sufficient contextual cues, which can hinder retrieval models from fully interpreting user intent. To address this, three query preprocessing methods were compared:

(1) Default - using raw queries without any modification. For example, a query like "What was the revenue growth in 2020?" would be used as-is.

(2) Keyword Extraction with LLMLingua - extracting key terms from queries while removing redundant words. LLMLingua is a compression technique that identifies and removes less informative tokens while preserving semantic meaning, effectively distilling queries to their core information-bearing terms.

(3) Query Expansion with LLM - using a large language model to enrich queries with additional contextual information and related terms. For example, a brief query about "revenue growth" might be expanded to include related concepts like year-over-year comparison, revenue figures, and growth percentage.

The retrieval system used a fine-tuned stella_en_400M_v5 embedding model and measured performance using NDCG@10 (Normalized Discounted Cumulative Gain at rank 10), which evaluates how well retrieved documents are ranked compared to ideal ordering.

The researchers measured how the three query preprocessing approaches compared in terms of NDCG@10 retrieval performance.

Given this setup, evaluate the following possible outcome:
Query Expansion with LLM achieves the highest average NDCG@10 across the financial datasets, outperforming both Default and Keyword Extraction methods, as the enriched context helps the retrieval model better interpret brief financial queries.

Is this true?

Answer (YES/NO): YES